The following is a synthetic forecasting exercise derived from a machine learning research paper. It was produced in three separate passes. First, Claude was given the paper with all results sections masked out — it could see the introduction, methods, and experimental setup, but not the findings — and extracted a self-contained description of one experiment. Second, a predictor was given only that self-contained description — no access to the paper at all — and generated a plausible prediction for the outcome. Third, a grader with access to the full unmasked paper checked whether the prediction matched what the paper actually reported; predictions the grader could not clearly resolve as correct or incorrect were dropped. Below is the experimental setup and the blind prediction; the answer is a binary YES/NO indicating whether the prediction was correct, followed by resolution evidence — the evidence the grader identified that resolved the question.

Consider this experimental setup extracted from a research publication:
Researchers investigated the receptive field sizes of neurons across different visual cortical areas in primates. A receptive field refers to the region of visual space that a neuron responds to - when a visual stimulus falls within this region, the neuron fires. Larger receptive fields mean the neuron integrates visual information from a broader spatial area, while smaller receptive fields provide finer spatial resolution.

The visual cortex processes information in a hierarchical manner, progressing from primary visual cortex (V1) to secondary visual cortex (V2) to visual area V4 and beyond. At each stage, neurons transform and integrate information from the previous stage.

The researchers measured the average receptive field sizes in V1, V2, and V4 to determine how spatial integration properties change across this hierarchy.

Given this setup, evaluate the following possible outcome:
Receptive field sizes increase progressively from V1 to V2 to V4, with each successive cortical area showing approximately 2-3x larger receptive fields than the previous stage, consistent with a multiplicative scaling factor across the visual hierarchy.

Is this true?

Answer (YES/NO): YES